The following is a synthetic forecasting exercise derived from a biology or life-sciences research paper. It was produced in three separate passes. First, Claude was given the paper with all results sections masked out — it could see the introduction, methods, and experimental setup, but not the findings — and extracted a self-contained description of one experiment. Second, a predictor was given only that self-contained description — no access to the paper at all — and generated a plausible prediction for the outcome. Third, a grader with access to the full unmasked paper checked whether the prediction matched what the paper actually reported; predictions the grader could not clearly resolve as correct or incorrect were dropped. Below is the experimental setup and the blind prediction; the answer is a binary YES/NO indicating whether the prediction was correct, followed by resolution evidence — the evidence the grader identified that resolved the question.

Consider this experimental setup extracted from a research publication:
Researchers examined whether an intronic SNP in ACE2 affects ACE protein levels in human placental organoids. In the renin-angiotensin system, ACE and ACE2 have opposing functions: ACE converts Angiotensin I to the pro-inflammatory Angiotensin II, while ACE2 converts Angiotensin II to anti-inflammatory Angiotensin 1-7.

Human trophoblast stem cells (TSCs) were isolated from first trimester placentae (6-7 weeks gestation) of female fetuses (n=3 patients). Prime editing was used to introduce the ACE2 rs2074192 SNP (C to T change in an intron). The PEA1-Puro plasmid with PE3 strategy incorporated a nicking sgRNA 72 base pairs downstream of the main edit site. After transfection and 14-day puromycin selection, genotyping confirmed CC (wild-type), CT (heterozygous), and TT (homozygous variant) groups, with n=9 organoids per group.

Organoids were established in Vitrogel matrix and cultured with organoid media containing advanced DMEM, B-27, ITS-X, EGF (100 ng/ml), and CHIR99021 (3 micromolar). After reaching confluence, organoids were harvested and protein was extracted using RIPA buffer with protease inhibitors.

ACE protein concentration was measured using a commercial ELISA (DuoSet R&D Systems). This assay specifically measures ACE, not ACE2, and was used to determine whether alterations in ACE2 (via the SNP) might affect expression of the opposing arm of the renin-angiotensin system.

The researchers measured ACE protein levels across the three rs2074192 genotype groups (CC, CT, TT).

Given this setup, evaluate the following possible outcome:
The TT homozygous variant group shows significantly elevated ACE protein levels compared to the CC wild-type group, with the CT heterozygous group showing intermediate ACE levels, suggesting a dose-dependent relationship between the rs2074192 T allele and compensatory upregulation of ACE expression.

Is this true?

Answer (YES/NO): NO